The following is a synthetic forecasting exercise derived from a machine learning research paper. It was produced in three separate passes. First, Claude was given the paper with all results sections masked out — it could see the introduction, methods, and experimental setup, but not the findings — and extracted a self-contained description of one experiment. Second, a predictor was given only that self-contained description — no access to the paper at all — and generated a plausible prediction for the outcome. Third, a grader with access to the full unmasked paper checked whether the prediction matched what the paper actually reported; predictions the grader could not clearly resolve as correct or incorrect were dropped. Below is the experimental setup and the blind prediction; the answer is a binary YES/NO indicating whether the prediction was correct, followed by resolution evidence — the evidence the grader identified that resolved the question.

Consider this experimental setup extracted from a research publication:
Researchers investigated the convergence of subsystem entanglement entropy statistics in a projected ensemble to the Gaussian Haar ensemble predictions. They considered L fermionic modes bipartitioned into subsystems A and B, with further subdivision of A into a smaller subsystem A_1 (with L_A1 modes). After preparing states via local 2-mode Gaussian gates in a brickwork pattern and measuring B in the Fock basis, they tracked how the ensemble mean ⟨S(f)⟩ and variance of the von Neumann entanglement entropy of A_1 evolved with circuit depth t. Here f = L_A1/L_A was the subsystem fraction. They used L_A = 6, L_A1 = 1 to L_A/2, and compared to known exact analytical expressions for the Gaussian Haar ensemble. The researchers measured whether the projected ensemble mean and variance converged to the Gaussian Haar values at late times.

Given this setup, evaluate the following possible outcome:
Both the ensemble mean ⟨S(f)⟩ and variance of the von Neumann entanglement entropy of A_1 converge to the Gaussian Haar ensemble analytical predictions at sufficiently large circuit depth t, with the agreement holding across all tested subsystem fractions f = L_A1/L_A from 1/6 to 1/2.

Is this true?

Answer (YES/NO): YES